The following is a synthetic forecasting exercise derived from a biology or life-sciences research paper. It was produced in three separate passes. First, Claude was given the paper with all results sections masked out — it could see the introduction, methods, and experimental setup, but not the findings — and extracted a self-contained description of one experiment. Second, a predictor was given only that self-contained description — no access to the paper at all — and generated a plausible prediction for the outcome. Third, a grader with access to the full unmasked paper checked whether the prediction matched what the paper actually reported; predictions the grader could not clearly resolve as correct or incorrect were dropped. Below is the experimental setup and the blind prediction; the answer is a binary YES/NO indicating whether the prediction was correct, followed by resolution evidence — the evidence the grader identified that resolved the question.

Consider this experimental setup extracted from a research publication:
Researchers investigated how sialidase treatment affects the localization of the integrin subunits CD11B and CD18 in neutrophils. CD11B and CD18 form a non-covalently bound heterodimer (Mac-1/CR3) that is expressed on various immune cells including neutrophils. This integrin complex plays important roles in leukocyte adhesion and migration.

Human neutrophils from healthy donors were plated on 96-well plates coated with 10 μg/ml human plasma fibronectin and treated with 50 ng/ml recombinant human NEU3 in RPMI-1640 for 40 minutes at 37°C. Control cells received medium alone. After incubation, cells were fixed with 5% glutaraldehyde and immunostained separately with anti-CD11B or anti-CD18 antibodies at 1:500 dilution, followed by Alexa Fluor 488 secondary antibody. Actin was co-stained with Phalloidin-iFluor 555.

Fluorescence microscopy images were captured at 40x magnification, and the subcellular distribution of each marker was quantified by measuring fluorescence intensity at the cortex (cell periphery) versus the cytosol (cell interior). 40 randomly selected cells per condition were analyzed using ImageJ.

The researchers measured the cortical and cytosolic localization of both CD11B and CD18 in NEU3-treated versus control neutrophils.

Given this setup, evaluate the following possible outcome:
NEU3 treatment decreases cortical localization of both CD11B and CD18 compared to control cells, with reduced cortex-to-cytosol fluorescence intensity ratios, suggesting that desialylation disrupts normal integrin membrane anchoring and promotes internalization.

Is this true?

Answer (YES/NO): NO